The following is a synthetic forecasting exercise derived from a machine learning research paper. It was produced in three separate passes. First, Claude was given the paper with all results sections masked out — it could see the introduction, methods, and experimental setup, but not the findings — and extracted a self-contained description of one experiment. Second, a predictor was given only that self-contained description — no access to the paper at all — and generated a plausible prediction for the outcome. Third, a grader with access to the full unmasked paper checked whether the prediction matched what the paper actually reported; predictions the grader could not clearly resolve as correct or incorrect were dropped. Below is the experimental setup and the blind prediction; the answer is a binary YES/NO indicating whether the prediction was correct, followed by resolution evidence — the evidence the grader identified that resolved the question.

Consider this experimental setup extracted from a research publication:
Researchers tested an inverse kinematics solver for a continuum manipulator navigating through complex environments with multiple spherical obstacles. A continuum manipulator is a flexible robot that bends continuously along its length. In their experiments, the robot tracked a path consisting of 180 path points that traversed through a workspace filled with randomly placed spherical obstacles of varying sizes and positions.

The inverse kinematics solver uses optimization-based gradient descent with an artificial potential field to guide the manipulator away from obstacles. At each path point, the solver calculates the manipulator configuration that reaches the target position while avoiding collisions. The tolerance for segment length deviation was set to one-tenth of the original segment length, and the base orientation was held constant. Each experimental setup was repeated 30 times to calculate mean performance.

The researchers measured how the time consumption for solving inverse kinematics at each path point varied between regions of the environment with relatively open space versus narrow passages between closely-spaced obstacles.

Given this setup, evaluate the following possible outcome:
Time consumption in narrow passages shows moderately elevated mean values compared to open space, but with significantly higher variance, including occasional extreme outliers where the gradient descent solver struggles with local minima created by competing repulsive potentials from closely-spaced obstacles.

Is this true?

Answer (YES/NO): NO